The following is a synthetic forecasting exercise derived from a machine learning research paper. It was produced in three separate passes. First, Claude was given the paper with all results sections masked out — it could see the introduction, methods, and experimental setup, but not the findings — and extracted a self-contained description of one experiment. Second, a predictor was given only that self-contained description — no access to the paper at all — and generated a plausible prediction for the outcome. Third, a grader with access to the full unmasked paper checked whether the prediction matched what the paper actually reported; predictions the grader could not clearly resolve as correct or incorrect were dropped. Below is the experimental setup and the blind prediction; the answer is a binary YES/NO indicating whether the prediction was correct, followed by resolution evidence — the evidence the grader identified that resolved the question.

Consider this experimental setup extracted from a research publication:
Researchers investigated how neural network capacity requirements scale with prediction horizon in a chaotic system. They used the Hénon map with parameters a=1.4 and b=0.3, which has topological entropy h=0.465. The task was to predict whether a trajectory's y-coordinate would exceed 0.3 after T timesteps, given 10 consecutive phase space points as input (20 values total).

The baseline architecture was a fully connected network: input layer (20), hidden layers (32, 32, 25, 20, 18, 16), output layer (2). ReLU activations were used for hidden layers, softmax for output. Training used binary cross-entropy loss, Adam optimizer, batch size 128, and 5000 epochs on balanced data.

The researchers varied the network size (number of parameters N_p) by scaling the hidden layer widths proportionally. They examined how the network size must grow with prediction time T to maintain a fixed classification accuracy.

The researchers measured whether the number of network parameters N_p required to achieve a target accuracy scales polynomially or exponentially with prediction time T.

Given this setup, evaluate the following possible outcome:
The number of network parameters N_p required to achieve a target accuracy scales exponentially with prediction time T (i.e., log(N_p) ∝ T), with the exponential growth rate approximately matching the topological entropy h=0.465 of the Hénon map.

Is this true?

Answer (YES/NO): YES